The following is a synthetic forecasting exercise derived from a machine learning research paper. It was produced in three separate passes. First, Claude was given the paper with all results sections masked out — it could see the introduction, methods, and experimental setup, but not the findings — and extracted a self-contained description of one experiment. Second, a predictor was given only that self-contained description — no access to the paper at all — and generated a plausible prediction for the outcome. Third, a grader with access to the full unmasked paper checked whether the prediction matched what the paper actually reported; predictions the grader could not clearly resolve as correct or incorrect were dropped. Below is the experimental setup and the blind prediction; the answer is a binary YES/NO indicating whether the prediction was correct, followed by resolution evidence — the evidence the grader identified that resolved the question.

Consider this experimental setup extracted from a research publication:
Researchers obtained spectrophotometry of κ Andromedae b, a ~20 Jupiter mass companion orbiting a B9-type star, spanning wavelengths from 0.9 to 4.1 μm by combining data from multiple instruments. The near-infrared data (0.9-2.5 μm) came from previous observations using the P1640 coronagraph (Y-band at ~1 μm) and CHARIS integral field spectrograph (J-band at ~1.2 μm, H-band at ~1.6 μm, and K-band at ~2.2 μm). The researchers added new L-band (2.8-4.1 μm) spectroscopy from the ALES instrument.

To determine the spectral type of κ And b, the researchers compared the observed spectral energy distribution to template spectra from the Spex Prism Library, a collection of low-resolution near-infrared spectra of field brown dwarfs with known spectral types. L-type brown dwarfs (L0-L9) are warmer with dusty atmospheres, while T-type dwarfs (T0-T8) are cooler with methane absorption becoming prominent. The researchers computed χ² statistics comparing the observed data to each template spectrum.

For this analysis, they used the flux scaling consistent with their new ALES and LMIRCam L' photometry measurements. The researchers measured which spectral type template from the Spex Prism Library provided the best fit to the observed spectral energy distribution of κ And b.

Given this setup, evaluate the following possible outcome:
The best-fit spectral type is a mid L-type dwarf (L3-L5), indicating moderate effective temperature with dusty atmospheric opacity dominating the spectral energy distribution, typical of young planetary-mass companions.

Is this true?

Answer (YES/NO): YES